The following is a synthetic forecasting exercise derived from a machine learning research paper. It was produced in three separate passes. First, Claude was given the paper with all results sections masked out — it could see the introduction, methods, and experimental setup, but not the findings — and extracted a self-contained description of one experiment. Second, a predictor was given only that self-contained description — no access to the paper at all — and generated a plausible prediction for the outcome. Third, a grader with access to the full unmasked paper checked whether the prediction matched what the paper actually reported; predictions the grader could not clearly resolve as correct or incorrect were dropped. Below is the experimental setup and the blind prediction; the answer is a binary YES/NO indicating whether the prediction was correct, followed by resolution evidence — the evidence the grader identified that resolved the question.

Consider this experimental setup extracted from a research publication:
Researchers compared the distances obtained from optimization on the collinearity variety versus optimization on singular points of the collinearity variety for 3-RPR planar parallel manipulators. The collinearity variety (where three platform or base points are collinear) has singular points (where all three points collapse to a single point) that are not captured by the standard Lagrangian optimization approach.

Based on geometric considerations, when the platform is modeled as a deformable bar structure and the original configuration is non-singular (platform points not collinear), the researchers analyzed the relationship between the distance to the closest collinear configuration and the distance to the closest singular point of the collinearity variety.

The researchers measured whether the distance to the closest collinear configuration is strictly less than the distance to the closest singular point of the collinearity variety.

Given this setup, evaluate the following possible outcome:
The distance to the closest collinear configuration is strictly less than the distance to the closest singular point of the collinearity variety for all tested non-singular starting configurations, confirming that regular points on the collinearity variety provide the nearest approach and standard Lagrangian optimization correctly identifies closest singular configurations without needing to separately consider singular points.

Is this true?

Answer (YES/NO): YES